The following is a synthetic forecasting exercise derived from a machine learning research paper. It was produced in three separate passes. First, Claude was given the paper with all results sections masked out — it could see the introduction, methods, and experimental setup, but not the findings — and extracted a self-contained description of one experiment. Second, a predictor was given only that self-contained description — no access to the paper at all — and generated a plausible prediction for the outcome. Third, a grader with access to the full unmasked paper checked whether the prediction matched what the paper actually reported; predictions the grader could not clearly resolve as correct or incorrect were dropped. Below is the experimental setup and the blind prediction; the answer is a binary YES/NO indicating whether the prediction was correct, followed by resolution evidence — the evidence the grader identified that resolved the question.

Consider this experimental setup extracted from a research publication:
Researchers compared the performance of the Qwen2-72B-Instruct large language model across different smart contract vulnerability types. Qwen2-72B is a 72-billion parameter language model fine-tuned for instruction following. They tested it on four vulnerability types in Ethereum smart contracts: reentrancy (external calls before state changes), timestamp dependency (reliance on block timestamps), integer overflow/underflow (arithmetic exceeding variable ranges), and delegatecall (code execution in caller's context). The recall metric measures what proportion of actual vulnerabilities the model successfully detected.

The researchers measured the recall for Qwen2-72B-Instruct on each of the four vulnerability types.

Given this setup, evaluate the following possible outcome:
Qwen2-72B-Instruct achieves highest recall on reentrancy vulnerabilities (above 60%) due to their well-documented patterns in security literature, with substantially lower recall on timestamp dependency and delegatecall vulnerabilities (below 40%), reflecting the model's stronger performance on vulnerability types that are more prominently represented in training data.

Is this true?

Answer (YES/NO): NO